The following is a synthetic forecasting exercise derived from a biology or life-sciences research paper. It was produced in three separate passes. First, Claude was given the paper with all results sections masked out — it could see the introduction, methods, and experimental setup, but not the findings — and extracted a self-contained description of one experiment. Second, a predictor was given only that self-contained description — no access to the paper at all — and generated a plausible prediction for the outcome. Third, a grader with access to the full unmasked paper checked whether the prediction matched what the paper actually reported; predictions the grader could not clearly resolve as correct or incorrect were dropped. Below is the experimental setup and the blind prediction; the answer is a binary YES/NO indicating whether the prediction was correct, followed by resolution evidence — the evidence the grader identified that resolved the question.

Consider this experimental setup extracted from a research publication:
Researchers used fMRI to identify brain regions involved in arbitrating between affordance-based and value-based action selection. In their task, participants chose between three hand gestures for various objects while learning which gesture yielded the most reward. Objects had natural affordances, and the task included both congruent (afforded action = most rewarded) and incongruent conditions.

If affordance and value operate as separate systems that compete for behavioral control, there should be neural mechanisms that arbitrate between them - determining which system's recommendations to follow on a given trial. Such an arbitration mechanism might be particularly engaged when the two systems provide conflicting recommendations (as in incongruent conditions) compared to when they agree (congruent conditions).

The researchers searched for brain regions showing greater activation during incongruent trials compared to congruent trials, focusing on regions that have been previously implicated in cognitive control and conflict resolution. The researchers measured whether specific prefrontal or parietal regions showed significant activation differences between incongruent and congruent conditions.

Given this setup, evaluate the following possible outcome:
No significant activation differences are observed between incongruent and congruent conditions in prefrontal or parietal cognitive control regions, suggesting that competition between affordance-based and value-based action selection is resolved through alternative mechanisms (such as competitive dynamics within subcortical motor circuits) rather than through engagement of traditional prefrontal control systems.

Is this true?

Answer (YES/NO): NO